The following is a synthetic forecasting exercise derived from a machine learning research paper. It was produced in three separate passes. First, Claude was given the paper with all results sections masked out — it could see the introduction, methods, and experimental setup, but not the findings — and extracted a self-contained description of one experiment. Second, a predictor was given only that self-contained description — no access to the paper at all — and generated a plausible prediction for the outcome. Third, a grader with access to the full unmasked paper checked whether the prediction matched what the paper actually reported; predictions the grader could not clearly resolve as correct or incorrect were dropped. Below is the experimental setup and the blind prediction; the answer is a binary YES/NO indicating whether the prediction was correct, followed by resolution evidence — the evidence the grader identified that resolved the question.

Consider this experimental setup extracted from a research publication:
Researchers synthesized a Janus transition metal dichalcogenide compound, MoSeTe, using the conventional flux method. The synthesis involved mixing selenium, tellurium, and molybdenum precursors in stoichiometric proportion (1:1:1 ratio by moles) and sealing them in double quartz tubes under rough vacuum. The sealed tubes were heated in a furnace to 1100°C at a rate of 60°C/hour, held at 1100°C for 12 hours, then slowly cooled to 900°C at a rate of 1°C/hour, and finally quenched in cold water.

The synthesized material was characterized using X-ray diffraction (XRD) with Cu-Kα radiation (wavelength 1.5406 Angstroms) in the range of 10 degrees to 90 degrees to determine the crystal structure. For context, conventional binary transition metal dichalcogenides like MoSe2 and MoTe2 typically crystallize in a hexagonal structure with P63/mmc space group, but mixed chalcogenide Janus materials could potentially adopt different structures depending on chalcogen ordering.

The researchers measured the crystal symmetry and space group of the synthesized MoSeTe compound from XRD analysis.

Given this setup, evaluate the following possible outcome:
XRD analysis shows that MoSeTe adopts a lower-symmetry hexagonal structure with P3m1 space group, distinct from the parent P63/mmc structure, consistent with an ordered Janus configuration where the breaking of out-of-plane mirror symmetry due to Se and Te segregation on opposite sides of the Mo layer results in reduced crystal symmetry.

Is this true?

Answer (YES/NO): NO